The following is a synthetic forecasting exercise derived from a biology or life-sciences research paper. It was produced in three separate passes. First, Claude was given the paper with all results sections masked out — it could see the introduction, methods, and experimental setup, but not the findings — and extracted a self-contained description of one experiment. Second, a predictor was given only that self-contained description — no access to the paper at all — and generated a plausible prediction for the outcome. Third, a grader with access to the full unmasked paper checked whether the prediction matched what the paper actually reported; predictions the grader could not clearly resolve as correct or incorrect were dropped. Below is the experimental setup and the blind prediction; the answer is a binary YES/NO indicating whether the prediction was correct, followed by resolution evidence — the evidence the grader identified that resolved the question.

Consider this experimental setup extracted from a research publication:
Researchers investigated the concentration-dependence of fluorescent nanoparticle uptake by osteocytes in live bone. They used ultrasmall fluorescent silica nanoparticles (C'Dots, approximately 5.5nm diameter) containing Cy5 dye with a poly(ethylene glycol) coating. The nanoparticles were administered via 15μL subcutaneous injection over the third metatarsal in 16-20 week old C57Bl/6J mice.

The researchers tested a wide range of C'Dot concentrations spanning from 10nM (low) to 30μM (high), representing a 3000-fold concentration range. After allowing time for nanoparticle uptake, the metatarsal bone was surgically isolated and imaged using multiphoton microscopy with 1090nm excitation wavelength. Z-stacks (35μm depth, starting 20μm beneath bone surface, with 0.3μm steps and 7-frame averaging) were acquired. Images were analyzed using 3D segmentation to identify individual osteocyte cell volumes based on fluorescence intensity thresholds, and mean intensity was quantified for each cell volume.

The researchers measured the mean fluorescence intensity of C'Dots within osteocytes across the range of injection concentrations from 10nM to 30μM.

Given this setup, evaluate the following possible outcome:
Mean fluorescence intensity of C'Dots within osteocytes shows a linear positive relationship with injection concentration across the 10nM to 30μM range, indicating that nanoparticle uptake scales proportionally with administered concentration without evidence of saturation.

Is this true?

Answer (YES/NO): NO